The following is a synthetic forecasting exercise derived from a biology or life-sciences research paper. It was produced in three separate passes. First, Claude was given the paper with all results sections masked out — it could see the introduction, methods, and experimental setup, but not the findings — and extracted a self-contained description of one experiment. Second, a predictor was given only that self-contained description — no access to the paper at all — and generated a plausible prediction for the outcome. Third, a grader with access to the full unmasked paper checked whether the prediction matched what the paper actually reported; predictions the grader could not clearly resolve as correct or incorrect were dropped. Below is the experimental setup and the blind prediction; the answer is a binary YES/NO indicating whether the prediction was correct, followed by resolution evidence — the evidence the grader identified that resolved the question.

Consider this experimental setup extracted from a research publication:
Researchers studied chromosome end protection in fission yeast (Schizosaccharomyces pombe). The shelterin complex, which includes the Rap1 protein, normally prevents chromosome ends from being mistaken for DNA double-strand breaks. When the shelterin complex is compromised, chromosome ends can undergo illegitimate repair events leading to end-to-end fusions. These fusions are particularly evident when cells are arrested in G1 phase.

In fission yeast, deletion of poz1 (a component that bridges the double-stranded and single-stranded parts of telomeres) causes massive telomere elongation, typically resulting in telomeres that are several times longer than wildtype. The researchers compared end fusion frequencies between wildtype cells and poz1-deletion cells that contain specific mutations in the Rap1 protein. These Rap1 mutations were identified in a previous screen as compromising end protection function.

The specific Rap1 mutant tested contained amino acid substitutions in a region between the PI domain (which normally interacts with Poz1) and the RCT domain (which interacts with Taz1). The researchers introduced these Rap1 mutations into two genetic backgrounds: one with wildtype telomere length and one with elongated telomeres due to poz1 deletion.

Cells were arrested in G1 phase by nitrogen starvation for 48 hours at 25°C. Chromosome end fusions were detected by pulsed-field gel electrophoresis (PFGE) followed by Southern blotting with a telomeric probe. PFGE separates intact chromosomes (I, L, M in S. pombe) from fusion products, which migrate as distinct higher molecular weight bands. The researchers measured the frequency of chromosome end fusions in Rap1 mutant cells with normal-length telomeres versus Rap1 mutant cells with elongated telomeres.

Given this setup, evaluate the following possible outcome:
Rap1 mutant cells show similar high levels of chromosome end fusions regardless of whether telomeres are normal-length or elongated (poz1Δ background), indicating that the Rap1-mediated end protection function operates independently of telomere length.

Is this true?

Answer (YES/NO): NO